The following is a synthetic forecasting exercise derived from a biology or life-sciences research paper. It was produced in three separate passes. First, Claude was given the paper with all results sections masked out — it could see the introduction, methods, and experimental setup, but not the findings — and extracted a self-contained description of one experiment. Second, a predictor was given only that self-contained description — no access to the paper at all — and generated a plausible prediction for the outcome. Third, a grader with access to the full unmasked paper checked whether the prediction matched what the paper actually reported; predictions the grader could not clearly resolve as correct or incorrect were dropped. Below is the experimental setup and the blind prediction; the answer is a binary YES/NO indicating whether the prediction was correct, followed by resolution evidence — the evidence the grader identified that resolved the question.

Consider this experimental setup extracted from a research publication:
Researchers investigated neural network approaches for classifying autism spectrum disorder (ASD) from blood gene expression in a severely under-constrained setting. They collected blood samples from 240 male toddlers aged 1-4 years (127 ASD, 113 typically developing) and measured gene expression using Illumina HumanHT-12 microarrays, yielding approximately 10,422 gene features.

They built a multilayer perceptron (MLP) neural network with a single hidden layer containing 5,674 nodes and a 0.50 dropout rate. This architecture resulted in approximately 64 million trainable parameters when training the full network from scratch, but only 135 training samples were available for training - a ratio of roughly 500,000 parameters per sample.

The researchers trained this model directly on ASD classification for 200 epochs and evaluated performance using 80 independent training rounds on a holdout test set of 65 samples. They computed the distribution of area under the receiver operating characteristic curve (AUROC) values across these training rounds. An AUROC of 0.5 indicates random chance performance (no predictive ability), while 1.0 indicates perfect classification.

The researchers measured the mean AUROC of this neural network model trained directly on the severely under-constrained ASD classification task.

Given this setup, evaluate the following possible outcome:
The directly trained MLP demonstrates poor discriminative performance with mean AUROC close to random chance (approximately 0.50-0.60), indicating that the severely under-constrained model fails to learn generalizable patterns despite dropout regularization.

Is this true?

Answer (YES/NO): YES